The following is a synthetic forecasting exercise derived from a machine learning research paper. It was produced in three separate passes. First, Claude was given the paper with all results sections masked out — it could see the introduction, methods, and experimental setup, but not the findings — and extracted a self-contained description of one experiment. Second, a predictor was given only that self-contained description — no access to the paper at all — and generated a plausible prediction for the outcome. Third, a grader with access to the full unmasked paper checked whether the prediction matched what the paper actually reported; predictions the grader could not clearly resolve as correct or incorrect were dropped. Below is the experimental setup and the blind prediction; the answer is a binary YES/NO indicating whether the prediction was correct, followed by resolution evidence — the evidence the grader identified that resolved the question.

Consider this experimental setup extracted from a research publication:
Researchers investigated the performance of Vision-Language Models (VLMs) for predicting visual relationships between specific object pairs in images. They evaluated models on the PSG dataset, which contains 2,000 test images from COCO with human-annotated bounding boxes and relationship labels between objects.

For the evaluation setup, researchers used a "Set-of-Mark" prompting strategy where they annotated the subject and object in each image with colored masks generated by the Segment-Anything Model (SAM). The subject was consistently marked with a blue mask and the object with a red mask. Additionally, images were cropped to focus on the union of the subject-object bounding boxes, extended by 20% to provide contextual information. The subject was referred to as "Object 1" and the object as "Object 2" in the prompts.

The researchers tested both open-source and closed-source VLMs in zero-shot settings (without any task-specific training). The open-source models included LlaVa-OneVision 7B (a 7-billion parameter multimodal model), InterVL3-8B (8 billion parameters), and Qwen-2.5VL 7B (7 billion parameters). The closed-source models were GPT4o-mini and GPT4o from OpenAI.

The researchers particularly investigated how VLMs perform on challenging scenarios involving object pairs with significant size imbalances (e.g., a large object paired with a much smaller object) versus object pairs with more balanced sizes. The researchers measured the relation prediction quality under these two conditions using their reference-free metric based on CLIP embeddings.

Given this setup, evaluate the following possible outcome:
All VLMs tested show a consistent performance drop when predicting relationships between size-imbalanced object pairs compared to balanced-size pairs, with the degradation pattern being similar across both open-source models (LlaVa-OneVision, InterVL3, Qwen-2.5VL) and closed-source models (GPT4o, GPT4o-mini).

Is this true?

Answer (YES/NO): NO